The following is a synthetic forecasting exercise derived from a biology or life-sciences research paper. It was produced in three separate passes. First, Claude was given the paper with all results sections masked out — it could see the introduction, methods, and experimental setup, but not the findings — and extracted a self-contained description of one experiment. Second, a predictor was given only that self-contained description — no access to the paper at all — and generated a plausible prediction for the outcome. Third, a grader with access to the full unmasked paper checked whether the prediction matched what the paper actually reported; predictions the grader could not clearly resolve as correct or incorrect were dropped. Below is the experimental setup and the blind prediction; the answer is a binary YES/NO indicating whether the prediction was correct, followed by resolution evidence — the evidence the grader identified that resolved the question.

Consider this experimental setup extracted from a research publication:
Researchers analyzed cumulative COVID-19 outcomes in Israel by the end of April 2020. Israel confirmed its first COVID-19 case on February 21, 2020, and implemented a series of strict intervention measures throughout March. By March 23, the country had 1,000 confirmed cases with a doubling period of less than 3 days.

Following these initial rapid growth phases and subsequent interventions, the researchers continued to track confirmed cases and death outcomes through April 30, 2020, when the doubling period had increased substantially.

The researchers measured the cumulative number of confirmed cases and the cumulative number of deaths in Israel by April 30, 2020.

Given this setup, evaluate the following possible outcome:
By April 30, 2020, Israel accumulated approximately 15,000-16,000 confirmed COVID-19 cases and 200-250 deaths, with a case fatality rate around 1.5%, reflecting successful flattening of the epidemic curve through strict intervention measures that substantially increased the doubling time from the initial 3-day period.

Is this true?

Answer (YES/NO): YES